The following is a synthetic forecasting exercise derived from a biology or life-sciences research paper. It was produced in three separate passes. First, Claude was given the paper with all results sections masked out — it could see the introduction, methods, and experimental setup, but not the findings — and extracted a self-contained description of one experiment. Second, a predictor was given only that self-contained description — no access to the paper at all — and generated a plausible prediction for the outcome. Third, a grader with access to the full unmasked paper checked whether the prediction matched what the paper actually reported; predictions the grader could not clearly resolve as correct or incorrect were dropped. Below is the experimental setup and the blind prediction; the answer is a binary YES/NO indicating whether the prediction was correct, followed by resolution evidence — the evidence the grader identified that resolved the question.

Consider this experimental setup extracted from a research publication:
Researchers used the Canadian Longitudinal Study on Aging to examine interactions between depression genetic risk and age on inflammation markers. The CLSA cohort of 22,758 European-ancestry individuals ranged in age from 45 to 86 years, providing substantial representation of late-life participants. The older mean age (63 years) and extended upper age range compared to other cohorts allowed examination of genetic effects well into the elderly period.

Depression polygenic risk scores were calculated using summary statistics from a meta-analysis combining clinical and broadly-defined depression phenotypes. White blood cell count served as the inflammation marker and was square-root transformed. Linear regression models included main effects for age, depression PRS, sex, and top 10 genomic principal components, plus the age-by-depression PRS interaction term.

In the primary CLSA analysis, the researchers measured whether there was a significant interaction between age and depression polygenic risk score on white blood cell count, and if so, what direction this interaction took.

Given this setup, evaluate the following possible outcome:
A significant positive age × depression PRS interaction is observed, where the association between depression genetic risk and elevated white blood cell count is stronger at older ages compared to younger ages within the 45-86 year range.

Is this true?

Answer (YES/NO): NO